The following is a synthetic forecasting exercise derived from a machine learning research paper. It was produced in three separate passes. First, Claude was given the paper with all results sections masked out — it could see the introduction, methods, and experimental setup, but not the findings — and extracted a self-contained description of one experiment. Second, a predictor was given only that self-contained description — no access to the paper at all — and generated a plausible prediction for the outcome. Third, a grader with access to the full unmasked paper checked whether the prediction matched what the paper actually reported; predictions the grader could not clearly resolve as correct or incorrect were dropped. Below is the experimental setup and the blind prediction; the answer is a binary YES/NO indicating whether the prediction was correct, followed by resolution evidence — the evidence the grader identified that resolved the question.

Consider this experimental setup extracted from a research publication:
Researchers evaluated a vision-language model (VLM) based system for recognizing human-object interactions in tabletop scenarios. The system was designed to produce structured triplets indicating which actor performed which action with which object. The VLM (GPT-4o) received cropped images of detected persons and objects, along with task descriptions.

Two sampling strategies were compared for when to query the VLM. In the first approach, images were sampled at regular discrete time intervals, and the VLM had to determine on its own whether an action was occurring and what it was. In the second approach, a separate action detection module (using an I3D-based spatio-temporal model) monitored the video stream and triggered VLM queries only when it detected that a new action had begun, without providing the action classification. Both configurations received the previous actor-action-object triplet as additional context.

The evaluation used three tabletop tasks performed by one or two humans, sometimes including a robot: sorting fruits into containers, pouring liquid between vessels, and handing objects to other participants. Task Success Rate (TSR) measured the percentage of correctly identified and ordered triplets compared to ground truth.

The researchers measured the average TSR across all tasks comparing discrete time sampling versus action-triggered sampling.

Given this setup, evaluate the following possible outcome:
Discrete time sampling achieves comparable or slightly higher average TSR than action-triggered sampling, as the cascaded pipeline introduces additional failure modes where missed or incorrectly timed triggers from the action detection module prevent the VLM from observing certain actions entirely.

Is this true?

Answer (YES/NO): NO